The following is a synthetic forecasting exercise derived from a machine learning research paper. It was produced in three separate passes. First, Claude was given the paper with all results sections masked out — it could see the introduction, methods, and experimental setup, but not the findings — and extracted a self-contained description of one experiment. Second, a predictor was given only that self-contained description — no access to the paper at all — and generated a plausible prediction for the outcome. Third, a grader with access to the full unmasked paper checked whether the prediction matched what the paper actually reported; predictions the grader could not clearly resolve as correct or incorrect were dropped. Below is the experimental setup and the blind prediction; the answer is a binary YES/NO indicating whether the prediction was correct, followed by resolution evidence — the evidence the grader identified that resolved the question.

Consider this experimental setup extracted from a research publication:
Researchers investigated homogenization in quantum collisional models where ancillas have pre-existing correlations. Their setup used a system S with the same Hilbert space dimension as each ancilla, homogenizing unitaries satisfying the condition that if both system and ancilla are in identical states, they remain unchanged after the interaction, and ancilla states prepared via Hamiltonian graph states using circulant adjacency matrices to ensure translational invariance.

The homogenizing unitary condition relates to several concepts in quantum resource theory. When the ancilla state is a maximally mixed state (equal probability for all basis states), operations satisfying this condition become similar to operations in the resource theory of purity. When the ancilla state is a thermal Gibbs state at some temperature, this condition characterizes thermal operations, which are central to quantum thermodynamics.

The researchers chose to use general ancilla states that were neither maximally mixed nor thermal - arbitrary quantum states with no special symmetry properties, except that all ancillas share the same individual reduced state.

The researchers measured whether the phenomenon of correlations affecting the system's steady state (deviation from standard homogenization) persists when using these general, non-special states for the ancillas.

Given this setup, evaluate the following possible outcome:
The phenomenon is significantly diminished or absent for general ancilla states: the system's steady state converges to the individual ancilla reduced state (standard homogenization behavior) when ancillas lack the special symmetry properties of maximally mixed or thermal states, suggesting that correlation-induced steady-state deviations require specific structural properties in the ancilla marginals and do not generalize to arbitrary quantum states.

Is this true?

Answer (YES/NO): NO